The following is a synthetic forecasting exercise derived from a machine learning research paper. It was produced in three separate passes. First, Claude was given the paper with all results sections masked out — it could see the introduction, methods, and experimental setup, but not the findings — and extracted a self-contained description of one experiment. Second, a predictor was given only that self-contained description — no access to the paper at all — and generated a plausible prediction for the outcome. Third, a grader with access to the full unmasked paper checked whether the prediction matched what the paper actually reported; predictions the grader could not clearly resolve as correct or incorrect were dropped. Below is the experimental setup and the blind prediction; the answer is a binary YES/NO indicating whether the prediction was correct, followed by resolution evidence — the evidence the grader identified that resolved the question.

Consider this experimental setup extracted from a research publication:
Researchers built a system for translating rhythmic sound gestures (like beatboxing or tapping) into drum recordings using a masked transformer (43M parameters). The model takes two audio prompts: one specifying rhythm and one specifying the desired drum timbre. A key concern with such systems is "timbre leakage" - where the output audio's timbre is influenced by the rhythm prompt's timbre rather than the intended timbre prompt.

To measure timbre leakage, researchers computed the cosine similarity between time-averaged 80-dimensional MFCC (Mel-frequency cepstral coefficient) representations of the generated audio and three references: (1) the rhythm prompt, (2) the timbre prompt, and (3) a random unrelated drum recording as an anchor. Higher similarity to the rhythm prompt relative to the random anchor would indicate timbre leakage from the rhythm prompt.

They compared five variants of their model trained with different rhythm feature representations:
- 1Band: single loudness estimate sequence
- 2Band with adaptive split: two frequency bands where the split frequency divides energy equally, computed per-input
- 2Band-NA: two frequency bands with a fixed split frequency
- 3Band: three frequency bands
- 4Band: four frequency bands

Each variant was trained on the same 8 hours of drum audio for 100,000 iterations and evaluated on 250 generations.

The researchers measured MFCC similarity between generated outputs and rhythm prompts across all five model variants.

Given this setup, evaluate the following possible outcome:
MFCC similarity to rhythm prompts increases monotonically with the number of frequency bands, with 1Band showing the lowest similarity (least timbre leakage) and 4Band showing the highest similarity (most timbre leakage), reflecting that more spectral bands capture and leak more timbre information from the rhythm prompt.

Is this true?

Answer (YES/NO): NO